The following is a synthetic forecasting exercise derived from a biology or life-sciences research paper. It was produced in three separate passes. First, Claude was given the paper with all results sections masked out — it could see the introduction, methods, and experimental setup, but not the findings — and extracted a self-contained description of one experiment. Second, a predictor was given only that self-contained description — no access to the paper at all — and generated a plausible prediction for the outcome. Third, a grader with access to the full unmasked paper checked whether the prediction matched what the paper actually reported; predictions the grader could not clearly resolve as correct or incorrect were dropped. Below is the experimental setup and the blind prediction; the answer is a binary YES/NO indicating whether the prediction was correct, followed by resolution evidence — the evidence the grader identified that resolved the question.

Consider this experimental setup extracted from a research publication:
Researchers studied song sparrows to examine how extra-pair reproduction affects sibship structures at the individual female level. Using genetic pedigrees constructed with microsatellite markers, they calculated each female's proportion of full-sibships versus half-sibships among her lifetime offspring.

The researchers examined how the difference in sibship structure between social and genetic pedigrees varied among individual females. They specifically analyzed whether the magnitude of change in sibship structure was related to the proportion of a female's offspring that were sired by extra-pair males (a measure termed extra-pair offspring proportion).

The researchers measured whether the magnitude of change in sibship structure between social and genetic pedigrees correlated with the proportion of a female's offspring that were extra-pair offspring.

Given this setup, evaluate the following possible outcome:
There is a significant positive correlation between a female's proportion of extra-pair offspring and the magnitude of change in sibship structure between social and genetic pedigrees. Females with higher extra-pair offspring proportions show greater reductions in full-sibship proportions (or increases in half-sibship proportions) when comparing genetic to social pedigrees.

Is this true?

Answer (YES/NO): NO